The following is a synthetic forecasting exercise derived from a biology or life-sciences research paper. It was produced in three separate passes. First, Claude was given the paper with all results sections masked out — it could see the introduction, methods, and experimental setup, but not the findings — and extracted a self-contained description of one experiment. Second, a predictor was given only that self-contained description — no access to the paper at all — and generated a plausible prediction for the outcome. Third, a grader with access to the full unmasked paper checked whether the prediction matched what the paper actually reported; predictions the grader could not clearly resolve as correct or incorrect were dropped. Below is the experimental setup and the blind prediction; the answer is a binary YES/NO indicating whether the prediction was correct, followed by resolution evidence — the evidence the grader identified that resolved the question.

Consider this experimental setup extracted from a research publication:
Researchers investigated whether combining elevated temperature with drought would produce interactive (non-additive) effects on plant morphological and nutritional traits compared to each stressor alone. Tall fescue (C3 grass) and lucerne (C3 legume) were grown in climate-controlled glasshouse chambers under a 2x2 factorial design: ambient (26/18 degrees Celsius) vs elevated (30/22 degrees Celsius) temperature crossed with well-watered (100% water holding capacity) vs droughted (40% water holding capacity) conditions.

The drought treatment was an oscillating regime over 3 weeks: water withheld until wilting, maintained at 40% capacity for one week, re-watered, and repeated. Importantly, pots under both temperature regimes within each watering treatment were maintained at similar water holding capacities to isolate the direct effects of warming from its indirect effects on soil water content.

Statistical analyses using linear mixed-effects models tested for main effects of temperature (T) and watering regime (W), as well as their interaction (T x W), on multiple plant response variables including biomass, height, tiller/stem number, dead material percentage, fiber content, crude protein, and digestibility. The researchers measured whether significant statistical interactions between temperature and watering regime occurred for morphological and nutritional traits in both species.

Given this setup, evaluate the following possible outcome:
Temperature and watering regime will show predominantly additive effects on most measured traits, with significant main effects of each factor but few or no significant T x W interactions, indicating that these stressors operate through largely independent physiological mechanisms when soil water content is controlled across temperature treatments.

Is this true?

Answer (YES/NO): NO